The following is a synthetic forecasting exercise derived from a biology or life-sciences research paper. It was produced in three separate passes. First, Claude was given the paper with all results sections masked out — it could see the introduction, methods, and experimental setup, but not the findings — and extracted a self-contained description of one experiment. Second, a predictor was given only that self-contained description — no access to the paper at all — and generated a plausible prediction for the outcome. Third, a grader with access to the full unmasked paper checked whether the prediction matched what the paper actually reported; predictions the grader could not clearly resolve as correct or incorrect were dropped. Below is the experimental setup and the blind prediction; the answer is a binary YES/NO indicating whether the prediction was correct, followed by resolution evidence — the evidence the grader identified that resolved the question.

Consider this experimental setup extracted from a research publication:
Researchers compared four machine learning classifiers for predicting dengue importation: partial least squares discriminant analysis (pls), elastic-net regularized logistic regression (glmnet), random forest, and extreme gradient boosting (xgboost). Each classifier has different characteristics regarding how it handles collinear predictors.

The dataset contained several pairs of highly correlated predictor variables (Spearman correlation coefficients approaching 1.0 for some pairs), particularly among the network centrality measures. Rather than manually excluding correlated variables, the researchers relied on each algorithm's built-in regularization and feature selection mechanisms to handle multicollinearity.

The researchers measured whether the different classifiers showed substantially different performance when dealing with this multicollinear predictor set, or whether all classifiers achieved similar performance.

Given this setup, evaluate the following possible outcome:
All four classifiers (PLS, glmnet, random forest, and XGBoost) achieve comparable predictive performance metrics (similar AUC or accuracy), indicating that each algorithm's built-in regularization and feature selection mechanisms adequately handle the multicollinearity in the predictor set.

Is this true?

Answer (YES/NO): NO